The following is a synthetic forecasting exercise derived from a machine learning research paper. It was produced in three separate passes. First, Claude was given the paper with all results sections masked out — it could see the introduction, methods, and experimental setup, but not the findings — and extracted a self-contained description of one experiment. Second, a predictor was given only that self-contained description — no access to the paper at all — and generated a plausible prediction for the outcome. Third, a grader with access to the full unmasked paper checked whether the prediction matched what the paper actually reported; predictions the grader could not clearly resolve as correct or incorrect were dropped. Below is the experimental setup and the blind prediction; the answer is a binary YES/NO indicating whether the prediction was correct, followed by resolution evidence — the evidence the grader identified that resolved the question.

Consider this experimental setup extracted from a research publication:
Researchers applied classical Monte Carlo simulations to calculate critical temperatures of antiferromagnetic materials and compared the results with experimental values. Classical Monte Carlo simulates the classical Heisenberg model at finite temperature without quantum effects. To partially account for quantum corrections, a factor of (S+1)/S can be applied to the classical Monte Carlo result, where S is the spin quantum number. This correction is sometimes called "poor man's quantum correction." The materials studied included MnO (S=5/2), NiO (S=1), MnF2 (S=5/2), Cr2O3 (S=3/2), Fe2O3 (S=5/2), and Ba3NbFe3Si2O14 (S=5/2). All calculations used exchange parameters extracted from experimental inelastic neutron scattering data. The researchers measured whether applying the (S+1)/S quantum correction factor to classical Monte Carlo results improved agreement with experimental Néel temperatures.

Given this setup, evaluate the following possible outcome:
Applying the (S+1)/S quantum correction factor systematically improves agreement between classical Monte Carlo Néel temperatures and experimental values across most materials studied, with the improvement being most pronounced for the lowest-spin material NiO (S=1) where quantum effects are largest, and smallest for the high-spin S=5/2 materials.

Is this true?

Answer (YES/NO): NO